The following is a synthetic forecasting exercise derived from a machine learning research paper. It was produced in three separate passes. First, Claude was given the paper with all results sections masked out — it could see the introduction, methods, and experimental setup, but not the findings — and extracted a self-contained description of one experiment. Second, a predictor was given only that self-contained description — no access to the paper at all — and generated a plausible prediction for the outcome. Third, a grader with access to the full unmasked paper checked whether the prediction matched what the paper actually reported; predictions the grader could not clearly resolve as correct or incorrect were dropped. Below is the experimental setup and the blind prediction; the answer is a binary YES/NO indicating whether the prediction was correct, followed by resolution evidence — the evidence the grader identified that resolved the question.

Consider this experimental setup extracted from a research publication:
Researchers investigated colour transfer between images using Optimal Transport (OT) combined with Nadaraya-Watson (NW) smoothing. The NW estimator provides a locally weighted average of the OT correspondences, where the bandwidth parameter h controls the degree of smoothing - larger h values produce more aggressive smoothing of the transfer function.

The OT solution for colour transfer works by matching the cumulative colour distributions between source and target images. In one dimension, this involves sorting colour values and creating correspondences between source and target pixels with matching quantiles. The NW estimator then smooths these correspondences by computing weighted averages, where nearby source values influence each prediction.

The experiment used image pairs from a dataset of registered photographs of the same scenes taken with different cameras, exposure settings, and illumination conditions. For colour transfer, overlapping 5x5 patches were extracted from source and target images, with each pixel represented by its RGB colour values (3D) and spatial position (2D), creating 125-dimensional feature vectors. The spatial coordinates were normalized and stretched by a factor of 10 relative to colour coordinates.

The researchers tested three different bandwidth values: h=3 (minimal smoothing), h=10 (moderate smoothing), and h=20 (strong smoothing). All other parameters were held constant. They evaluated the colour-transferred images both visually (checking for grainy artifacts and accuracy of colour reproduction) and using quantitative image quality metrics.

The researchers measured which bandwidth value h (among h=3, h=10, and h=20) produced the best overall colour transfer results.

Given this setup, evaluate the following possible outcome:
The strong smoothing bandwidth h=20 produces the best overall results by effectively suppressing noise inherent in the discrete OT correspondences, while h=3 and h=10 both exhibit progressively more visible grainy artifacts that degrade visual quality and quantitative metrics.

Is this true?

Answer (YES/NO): NO